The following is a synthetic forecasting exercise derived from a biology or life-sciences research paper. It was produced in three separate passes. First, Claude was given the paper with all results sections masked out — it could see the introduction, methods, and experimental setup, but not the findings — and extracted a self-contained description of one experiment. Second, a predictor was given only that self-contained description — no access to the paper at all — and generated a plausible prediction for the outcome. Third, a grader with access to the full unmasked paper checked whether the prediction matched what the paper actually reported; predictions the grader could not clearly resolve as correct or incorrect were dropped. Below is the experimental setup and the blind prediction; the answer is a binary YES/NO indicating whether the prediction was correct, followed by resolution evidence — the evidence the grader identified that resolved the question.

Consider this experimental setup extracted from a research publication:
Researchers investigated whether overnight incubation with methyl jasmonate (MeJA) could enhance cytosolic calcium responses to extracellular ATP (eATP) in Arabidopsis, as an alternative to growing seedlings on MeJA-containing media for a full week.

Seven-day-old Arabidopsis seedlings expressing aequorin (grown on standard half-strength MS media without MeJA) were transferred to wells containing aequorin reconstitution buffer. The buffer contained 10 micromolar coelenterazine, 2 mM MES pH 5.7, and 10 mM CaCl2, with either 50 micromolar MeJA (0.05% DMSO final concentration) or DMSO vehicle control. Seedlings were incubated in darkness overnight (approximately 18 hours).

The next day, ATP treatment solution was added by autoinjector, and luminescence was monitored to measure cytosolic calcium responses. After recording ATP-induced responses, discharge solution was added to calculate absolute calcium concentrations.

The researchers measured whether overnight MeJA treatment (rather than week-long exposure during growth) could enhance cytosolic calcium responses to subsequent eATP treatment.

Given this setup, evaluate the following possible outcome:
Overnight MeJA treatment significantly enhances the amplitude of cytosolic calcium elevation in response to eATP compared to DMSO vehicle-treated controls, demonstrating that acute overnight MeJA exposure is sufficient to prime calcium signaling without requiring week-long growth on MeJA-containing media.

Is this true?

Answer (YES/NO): YES